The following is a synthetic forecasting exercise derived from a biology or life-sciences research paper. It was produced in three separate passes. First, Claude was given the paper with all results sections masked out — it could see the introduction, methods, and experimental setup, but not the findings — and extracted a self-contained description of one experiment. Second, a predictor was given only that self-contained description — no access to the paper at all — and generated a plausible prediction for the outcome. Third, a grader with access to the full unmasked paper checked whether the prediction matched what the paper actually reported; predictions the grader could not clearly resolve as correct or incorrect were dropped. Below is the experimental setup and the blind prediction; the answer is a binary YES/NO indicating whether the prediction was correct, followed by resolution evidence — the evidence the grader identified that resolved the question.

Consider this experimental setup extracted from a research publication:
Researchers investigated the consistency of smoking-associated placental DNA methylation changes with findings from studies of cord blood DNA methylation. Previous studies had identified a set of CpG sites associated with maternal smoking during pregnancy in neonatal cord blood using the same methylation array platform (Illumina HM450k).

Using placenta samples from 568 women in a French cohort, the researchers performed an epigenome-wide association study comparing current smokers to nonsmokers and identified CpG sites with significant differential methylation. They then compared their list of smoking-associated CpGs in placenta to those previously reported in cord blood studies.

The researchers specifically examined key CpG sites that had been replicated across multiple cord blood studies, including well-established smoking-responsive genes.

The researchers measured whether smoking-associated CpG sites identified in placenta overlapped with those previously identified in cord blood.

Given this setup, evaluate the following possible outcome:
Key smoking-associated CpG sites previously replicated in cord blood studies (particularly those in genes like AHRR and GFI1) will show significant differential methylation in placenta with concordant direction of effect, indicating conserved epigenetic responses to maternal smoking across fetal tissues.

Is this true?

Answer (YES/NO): NO